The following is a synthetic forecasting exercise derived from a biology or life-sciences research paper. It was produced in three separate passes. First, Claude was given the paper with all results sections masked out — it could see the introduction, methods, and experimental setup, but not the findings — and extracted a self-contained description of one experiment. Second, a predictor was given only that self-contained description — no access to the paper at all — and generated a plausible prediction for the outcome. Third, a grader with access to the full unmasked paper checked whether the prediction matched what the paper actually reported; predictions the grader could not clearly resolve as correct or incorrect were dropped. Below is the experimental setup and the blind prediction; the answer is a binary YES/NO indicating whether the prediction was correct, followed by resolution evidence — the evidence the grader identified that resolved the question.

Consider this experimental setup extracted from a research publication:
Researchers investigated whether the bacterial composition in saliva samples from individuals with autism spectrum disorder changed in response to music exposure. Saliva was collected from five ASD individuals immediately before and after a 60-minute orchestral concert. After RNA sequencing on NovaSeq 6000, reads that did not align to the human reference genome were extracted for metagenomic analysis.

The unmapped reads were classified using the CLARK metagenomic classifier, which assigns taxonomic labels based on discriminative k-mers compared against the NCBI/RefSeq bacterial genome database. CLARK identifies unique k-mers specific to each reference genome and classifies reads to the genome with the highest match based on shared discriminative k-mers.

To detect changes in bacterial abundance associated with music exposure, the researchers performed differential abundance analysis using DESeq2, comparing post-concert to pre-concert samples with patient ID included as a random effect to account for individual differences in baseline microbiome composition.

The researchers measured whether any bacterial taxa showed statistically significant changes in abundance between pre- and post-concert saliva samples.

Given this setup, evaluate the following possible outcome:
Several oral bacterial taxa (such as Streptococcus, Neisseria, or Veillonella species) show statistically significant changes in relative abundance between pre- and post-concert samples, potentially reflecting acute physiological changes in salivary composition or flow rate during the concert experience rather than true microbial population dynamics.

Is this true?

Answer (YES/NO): NO